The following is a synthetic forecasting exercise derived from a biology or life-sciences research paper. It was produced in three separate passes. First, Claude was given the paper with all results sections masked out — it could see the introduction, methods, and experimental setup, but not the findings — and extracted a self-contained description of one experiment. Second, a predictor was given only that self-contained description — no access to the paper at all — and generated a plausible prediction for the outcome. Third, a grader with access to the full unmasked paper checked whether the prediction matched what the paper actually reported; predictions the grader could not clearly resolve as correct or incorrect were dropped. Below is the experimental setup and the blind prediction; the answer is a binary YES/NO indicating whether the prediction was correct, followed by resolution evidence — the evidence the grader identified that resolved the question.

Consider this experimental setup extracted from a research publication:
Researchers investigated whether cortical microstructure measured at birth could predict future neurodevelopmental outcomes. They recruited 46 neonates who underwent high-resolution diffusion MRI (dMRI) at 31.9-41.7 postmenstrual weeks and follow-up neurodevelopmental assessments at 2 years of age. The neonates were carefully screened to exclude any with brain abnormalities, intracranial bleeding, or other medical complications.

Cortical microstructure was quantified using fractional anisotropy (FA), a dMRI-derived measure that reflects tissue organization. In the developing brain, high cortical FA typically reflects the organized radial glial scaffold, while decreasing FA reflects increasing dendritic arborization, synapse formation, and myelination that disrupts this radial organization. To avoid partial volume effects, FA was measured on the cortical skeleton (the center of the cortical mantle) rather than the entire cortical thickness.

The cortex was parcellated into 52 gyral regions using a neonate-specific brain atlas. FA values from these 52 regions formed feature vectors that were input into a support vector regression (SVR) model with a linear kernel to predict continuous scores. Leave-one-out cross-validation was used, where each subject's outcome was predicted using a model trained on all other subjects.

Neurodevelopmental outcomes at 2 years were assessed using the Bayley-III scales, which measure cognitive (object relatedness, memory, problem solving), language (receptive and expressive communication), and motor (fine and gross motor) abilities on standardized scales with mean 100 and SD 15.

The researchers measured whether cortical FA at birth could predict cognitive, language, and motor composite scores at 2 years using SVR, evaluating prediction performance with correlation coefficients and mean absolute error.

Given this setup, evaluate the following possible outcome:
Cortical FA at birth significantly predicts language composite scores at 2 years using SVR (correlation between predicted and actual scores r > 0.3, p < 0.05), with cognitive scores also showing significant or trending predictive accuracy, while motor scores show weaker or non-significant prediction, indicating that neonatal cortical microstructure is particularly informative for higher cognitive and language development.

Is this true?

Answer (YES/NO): YES